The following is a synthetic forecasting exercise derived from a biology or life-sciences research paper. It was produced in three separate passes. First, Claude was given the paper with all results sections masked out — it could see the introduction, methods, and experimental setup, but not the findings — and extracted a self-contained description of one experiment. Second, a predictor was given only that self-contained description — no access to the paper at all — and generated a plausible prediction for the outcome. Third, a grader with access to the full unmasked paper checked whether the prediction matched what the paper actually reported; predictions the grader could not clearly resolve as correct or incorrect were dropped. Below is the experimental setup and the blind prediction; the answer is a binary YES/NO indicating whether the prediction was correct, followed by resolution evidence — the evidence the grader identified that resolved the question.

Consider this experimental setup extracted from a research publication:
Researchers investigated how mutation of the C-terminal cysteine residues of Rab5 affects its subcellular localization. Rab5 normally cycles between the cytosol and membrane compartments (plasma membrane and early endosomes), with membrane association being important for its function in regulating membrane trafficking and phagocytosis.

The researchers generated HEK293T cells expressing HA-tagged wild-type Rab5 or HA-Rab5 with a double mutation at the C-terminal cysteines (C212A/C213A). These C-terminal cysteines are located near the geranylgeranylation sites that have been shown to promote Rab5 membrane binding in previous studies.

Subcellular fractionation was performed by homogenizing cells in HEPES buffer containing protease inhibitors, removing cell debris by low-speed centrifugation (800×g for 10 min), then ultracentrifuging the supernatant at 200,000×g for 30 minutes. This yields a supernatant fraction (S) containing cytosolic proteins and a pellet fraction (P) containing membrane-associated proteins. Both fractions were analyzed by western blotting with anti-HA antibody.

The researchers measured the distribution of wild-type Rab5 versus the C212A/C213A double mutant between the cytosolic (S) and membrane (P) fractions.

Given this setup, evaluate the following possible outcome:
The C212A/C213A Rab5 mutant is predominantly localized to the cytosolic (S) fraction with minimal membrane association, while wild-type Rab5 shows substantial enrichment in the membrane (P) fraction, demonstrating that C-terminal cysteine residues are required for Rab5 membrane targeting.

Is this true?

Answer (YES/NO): NO